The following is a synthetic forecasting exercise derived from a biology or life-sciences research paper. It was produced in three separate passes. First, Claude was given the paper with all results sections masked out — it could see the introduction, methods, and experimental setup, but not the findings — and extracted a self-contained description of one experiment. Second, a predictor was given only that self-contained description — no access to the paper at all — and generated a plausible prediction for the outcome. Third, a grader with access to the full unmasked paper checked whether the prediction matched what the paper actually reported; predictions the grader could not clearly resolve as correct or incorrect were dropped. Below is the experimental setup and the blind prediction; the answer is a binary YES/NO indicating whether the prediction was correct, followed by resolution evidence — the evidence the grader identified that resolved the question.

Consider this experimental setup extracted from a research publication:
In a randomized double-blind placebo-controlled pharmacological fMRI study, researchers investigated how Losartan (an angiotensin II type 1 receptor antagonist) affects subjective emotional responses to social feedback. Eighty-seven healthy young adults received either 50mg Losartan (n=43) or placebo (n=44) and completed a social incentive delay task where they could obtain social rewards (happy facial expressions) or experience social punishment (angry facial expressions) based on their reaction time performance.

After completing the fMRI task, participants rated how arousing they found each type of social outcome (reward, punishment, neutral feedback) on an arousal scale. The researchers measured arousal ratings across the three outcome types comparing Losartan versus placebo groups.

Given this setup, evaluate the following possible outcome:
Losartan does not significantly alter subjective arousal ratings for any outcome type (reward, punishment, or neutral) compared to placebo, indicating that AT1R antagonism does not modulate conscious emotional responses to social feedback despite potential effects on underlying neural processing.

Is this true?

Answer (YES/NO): NO